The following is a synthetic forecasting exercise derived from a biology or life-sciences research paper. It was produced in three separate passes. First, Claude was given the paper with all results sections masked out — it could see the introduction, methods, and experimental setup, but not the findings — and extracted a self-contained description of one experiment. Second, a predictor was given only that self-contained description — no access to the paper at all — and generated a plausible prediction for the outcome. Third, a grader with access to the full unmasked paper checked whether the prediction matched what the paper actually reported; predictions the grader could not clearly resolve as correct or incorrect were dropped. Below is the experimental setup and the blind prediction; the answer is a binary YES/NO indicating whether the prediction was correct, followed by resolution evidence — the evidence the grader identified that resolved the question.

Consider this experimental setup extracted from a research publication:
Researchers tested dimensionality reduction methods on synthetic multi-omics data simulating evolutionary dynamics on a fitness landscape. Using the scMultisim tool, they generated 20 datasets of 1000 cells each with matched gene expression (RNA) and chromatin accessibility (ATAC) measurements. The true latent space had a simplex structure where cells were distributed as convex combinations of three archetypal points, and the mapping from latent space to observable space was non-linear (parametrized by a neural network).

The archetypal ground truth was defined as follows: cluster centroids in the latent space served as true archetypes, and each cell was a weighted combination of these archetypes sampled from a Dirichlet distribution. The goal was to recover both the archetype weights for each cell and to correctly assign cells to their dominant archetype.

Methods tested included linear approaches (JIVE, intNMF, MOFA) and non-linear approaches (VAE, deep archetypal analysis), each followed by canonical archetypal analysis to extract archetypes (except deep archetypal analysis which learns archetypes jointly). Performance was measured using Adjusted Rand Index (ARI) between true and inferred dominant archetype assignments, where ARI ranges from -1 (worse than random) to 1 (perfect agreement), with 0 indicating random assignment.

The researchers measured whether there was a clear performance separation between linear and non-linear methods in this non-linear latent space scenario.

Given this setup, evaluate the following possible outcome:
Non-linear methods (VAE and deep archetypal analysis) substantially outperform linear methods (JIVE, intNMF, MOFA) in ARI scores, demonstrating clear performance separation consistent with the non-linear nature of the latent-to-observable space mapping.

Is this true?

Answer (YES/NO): YES